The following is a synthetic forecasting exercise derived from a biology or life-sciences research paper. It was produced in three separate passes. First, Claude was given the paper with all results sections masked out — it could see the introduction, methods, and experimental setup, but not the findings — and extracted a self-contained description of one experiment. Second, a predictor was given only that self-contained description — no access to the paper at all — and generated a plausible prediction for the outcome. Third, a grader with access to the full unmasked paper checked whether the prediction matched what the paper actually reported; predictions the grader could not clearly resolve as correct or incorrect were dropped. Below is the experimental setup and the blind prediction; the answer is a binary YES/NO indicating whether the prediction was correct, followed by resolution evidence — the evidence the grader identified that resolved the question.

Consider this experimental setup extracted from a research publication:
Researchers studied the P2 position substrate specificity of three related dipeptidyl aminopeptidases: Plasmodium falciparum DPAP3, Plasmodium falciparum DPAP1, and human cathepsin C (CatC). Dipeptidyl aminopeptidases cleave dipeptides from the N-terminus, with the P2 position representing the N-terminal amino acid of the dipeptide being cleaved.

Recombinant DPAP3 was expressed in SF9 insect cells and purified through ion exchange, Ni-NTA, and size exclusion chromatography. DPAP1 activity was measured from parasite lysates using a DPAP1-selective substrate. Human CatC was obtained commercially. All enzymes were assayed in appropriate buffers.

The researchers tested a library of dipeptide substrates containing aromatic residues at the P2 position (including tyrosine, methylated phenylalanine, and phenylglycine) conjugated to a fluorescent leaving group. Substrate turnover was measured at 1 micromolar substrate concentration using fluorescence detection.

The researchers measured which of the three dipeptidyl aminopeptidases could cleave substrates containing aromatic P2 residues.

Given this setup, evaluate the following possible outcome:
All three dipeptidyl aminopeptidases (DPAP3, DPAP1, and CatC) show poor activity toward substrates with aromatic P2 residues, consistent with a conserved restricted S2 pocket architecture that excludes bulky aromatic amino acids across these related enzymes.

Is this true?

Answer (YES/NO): NO